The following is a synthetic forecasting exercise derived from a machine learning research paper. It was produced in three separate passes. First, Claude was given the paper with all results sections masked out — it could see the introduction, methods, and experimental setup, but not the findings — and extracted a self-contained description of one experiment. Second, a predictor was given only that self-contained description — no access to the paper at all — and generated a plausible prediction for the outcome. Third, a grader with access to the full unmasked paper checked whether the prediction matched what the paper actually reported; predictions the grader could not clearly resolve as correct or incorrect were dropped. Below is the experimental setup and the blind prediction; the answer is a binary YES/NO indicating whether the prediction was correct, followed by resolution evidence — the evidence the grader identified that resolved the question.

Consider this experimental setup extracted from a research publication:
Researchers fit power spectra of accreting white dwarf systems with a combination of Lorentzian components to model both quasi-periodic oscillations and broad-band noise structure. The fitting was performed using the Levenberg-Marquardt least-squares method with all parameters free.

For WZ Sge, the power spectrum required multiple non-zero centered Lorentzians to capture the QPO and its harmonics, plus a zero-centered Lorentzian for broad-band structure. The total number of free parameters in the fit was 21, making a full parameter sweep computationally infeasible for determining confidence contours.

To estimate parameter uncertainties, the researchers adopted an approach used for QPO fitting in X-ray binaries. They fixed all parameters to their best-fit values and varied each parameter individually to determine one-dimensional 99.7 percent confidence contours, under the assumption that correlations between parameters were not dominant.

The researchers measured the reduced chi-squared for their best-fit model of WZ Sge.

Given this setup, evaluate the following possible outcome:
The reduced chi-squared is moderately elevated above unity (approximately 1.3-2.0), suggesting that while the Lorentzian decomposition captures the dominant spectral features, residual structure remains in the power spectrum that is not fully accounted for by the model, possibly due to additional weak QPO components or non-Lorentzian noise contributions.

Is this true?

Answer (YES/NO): NO